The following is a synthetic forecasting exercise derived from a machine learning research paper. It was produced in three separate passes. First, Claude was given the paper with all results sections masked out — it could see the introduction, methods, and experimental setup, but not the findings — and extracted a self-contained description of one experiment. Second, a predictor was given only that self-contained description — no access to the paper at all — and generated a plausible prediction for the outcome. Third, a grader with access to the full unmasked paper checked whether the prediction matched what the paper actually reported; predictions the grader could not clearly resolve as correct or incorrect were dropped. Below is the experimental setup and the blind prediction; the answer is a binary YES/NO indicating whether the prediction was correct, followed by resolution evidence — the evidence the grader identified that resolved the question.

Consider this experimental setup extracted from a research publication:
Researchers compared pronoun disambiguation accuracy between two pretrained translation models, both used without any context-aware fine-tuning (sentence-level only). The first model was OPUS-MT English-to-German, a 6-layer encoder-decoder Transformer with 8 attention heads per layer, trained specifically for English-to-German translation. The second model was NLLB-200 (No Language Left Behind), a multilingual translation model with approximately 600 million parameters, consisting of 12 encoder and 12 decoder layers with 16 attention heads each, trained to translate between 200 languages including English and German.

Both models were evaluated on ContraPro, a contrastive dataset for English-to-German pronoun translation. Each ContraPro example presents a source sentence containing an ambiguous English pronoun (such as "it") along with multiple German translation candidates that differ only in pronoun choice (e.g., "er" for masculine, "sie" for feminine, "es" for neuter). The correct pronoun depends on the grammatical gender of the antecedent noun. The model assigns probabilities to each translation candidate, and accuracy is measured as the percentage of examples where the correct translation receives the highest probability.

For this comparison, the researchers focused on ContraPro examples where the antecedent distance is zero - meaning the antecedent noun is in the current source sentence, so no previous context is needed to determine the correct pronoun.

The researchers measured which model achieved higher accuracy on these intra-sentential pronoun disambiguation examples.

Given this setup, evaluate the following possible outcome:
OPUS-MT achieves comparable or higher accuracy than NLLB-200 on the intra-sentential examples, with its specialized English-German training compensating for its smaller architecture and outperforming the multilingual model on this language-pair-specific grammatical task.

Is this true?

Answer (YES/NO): YES